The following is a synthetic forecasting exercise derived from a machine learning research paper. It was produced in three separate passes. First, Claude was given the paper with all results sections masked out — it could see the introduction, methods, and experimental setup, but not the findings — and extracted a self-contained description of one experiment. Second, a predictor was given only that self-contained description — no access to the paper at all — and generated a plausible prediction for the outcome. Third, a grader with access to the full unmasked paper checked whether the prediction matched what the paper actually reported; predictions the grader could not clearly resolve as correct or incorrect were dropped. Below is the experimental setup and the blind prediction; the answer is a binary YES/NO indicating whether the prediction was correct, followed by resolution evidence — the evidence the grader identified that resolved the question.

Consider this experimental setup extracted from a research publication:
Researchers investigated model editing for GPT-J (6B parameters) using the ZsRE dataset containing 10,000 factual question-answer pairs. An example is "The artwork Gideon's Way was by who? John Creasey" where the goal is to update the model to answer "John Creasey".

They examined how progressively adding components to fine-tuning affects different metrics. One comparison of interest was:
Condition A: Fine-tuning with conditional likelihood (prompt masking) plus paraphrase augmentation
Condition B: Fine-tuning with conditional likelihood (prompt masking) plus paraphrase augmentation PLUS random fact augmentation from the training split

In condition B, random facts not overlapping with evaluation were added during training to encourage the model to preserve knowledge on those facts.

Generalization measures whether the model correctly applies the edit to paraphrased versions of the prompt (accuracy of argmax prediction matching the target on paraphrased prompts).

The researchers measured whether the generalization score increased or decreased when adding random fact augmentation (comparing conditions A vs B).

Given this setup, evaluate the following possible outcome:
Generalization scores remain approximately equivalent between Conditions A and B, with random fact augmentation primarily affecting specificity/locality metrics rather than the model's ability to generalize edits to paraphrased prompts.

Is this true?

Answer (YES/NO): NO